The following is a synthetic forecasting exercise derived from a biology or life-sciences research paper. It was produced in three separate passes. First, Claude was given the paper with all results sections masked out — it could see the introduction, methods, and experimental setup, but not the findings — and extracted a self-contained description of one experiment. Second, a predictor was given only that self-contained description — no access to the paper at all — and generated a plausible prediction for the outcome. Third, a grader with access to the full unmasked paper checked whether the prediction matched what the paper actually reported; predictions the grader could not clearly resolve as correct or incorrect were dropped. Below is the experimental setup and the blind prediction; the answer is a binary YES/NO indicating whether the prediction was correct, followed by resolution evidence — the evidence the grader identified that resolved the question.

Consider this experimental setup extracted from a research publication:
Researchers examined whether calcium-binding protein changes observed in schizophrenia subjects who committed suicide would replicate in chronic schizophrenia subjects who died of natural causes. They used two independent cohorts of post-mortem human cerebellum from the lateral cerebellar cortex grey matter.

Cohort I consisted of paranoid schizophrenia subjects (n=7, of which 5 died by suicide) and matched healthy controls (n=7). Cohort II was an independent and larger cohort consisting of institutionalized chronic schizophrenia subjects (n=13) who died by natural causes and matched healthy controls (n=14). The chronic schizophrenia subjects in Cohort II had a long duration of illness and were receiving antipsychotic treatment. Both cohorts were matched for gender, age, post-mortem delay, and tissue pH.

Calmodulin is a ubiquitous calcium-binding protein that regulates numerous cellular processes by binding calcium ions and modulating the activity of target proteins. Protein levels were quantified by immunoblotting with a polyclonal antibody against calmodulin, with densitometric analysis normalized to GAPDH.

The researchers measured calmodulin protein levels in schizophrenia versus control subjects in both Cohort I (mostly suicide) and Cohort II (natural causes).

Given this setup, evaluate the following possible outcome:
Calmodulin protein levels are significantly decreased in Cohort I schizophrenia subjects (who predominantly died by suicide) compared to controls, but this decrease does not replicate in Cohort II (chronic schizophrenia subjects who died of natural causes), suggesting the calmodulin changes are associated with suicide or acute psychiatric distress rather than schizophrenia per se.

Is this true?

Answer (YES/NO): NO